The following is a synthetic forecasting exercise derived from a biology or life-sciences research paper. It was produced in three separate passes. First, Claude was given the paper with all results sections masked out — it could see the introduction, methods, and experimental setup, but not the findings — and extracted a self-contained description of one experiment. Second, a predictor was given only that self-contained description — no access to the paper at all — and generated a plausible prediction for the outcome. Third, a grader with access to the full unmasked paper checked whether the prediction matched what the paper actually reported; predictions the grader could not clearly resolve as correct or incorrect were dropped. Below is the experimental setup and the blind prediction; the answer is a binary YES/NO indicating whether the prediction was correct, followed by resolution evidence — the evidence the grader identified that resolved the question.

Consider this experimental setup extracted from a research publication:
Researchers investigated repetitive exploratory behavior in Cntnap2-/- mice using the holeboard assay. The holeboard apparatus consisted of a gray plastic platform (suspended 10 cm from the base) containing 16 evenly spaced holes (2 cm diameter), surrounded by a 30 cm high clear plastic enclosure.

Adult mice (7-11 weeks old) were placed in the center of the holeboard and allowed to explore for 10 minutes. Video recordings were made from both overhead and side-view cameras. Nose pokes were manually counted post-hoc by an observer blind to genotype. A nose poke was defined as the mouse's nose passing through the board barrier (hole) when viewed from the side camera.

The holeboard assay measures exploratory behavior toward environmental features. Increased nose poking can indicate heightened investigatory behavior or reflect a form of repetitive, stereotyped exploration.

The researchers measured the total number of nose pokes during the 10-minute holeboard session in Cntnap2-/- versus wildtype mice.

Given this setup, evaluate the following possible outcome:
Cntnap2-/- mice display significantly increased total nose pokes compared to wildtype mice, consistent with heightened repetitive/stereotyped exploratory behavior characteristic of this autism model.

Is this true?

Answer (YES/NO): YES